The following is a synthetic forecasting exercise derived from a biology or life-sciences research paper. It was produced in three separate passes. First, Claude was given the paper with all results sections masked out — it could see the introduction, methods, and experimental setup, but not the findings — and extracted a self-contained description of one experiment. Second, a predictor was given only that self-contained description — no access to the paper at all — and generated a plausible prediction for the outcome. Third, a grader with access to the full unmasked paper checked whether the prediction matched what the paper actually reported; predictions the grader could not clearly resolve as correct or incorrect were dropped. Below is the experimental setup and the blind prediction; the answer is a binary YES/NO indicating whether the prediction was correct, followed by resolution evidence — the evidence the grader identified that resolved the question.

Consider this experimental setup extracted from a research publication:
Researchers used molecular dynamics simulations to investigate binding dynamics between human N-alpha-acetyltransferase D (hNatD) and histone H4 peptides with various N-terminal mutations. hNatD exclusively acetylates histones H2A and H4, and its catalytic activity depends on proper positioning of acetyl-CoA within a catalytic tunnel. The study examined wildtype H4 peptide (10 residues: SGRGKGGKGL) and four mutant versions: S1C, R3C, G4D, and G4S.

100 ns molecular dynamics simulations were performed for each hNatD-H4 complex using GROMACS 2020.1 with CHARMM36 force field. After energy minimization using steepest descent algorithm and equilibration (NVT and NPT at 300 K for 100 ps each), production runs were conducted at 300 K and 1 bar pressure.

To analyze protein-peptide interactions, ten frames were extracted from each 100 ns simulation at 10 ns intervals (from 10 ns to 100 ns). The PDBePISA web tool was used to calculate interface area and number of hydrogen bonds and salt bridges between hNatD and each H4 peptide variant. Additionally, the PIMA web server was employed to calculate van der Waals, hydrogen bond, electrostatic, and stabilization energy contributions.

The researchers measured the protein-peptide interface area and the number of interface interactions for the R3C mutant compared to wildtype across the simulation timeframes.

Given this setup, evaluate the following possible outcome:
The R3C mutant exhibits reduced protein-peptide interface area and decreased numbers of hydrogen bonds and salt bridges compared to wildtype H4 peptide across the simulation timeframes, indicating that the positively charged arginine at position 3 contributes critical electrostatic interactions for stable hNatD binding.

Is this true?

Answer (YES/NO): NO